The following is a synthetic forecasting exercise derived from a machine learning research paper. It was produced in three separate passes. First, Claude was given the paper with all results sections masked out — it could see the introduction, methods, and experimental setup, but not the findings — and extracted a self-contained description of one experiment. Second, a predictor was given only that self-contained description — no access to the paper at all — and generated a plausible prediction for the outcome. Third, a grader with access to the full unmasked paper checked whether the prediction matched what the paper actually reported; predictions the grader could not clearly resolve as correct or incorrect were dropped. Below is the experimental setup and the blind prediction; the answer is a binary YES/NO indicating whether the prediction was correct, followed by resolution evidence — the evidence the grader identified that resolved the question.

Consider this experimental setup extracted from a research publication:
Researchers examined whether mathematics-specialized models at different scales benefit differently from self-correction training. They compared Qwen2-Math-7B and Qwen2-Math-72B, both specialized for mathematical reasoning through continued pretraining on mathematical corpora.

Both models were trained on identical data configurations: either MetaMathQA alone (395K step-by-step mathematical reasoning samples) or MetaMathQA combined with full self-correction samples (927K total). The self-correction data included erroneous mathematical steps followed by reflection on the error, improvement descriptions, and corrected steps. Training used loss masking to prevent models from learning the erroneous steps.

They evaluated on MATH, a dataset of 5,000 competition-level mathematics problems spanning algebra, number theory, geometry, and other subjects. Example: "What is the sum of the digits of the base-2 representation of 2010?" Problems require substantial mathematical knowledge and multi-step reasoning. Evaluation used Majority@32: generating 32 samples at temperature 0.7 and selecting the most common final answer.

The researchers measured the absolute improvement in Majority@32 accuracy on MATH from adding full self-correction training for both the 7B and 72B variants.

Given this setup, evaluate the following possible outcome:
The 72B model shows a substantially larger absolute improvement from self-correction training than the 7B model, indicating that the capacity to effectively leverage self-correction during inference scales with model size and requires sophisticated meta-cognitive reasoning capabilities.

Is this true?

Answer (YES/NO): NO